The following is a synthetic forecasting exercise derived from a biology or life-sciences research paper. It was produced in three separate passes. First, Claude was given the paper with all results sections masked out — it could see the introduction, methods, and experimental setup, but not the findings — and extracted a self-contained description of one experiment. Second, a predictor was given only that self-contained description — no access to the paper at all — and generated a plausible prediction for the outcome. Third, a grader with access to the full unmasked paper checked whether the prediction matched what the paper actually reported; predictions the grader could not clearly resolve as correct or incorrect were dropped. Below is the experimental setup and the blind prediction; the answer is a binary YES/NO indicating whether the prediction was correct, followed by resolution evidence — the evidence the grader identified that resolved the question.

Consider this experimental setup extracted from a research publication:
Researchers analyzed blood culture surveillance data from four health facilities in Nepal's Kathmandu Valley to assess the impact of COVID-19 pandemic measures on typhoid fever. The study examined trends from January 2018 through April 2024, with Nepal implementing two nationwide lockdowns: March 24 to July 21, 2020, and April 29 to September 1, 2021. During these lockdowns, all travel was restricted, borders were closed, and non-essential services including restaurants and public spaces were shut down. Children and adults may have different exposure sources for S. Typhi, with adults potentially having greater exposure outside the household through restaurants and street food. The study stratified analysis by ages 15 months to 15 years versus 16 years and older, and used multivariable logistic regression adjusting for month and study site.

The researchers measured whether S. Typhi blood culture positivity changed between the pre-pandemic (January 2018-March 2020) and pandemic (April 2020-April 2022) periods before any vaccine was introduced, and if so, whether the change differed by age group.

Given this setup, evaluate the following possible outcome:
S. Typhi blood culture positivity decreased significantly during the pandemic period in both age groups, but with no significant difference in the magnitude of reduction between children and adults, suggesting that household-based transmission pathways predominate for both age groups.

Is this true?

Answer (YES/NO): NO